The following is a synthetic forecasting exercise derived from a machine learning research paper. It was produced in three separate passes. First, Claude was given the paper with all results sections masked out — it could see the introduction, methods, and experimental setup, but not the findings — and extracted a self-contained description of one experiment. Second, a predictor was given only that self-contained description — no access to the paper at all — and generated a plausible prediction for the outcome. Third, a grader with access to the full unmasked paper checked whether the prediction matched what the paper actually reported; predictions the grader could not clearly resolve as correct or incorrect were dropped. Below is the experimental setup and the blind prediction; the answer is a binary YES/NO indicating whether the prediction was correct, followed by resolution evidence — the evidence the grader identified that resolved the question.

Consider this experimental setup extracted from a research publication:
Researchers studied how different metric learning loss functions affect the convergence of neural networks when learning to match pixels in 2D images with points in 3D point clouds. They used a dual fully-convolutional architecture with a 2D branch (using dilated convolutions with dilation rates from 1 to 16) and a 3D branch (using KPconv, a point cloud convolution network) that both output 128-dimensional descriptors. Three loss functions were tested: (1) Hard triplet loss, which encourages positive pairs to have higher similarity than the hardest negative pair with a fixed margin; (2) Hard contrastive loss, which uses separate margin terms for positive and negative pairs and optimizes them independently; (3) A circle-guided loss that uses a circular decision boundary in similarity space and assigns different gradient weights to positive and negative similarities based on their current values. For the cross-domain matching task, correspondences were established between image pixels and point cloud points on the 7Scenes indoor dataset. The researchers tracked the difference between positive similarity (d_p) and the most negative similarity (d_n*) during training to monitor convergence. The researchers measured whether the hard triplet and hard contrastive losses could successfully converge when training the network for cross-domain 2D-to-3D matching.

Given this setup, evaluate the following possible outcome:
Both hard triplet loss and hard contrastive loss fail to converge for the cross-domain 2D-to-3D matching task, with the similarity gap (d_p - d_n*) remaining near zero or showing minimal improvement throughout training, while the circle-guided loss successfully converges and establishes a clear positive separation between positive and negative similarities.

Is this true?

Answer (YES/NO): YES